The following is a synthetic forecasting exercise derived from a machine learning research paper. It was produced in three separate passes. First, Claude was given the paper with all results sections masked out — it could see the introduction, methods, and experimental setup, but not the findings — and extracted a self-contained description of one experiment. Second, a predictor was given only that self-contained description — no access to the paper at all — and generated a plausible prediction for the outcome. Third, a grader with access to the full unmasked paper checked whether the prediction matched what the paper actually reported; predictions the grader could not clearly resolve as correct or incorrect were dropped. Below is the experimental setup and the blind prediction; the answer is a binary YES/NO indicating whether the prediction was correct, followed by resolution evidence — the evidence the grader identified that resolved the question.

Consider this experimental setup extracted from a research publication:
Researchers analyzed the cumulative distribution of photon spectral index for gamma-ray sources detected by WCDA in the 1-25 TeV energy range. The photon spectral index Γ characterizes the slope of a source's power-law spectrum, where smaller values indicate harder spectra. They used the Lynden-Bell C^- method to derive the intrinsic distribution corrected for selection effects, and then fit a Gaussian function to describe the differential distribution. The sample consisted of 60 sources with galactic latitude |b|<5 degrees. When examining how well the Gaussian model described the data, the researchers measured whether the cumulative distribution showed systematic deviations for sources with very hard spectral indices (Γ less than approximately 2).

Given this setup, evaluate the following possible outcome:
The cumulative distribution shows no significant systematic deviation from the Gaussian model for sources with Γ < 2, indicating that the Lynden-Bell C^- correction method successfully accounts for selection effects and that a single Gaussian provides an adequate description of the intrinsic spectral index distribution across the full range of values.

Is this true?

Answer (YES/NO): NO